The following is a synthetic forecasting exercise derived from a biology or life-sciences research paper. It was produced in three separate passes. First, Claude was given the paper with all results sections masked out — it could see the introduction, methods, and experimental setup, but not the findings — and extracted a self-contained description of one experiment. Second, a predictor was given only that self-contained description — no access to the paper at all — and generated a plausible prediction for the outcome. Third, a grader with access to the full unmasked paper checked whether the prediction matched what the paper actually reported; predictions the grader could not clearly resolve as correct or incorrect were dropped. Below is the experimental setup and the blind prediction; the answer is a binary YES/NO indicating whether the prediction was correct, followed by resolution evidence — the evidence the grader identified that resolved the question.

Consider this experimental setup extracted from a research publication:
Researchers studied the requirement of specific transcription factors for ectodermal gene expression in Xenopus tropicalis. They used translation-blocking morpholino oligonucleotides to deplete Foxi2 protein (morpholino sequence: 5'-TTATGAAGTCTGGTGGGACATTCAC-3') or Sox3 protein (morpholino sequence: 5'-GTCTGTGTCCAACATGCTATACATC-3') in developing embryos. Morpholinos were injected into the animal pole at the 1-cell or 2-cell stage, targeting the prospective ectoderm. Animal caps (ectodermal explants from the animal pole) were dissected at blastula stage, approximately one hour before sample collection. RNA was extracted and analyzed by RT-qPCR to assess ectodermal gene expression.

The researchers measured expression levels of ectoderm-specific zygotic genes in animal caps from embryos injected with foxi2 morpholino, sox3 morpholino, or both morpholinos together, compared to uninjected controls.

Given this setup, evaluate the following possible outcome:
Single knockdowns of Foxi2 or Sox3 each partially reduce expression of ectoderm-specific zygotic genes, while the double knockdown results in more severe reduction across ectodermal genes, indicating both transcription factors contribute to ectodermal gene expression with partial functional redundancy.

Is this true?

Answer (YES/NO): YES